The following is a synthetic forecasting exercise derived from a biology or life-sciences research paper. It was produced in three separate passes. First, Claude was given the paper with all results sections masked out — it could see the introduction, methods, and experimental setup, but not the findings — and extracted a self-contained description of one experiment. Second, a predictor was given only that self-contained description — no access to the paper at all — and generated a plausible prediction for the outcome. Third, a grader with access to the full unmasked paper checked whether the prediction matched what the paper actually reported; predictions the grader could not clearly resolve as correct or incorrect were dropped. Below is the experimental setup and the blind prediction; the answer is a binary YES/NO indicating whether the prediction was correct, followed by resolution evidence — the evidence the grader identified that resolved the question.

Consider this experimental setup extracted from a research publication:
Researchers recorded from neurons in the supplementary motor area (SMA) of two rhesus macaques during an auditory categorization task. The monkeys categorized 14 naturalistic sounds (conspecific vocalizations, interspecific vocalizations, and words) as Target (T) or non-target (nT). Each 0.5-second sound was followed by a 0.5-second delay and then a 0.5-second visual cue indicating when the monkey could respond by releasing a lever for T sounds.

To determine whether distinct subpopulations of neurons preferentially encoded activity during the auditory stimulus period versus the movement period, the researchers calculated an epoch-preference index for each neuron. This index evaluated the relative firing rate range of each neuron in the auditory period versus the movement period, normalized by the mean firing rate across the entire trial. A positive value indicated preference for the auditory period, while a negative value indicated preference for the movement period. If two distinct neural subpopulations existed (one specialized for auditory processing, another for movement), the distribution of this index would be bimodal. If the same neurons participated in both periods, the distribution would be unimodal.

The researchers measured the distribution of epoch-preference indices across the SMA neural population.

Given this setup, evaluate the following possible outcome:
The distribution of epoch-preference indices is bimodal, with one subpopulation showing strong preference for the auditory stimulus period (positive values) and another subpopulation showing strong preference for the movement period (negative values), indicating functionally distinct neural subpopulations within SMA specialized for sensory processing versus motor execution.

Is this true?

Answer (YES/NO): NO